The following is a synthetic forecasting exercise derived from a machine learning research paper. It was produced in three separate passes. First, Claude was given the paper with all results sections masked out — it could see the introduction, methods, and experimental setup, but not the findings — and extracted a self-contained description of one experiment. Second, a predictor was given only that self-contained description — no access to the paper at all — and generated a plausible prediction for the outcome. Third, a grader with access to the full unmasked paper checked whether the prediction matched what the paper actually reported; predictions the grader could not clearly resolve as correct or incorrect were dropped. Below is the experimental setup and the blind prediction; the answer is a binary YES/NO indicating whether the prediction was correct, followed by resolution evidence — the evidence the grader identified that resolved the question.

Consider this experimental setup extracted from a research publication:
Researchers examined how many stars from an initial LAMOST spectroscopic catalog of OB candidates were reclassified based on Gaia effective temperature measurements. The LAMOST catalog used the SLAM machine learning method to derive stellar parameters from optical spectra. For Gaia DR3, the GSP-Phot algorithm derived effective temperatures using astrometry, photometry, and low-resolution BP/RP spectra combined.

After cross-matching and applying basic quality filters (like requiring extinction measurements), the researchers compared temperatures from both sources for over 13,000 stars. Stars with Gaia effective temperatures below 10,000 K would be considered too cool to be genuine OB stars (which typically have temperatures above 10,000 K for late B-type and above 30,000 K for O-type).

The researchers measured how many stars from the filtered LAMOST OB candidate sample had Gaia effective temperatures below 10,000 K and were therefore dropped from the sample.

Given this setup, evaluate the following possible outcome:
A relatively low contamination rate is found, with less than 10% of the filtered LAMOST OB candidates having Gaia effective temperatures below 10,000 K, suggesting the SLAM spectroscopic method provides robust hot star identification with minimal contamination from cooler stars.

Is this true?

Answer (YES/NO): NO